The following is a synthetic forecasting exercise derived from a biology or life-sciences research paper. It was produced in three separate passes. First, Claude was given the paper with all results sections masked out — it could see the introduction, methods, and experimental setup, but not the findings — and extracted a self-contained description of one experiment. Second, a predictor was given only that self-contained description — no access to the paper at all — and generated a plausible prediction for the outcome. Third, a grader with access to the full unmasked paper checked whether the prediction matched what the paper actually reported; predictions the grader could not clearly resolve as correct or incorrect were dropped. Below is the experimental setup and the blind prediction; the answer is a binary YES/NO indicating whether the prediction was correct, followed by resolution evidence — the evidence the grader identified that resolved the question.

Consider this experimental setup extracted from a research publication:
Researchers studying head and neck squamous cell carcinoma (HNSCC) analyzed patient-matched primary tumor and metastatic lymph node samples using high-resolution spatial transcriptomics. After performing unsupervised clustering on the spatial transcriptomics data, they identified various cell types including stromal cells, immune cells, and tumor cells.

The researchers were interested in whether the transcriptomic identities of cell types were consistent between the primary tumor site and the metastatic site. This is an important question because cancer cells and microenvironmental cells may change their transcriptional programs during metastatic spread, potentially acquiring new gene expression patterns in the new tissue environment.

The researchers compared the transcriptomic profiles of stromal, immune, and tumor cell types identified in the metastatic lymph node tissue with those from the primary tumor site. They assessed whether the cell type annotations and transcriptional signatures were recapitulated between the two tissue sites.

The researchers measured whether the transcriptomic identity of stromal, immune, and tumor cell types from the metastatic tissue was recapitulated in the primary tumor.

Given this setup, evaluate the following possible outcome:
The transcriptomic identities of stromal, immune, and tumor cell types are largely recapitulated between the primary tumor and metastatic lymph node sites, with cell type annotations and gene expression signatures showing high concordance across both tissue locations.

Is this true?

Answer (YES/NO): YES